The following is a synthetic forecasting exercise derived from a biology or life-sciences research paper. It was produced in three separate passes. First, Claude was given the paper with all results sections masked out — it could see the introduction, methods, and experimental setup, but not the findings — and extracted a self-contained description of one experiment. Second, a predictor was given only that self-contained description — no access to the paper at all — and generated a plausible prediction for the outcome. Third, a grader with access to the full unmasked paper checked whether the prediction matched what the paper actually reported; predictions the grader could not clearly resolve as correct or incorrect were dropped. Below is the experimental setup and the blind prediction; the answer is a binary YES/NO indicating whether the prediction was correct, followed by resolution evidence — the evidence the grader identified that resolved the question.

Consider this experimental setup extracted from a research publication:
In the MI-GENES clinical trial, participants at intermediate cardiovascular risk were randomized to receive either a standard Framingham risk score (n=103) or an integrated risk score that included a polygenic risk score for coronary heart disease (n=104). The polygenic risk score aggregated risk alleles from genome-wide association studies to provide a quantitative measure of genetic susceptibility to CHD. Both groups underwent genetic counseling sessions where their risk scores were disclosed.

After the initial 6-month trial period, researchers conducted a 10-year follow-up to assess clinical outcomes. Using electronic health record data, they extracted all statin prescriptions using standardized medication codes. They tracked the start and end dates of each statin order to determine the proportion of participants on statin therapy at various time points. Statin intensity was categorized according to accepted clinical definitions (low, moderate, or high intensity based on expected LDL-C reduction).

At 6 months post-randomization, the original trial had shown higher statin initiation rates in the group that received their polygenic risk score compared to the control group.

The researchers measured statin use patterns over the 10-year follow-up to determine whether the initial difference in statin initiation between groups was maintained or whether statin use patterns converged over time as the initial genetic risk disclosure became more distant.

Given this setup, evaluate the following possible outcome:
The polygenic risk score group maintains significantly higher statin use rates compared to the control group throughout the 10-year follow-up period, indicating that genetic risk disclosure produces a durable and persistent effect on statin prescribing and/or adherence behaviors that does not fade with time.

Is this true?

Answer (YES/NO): NO